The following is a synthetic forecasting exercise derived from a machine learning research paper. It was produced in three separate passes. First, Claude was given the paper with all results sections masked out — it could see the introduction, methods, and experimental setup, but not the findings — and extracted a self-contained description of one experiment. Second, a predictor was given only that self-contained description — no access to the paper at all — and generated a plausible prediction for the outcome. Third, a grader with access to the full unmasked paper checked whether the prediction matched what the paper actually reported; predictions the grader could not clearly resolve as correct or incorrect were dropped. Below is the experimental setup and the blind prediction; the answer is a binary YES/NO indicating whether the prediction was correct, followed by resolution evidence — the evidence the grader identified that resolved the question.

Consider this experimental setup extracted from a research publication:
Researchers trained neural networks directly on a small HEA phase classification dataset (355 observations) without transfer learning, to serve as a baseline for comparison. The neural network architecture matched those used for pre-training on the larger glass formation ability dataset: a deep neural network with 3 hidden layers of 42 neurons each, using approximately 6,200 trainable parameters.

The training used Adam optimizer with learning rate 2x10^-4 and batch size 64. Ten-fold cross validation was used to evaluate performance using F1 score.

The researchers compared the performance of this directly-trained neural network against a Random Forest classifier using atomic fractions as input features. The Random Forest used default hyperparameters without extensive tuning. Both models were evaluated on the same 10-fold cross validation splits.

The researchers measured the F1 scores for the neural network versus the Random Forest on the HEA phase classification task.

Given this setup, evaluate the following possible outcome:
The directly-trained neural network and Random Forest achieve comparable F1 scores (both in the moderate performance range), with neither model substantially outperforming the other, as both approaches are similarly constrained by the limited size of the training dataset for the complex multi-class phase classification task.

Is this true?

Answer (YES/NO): YES